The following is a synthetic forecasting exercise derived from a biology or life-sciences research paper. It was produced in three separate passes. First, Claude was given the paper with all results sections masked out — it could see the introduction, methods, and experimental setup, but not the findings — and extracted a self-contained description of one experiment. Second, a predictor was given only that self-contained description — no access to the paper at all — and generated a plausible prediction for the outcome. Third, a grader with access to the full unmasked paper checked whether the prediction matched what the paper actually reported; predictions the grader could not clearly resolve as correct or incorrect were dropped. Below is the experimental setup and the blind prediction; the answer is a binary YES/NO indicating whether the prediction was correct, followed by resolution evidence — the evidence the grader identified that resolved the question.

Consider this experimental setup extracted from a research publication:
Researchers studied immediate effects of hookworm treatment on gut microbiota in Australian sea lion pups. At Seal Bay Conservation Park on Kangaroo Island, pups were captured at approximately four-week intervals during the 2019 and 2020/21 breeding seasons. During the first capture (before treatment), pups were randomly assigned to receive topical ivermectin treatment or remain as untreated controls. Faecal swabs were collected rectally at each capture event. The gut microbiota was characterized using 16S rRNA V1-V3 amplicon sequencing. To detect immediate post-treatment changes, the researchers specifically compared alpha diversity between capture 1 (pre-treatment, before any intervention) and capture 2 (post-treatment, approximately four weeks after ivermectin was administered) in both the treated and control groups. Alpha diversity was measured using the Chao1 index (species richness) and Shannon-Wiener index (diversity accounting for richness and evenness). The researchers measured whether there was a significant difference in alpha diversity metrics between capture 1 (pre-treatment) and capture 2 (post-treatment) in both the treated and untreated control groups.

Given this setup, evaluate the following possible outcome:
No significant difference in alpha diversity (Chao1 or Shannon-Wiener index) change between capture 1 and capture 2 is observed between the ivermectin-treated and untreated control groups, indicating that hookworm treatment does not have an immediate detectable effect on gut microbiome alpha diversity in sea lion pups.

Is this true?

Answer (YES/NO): YES